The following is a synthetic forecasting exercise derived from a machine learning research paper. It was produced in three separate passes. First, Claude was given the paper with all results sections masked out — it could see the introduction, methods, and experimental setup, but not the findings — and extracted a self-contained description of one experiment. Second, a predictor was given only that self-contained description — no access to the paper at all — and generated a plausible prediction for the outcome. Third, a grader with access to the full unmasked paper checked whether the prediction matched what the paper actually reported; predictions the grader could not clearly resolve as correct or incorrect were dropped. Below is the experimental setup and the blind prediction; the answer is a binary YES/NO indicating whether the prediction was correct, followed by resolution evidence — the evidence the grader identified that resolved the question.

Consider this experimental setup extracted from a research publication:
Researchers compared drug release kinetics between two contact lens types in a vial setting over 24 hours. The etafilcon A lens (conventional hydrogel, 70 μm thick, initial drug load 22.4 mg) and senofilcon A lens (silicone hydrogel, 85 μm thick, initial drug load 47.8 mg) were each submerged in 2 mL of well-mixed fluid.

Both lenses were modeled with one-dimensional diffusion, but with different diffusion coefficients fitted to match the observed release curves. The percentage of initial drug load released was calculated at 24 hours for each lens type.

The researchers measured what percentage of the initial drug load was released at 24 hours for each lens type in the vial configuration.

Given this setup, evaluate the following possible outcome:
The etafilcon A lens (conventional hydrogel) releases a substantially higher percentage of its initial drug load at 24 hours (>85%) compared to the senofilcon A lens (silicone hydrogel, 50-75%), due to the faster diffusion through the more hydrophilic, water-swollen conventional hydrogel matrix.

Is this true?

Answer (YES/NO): YES